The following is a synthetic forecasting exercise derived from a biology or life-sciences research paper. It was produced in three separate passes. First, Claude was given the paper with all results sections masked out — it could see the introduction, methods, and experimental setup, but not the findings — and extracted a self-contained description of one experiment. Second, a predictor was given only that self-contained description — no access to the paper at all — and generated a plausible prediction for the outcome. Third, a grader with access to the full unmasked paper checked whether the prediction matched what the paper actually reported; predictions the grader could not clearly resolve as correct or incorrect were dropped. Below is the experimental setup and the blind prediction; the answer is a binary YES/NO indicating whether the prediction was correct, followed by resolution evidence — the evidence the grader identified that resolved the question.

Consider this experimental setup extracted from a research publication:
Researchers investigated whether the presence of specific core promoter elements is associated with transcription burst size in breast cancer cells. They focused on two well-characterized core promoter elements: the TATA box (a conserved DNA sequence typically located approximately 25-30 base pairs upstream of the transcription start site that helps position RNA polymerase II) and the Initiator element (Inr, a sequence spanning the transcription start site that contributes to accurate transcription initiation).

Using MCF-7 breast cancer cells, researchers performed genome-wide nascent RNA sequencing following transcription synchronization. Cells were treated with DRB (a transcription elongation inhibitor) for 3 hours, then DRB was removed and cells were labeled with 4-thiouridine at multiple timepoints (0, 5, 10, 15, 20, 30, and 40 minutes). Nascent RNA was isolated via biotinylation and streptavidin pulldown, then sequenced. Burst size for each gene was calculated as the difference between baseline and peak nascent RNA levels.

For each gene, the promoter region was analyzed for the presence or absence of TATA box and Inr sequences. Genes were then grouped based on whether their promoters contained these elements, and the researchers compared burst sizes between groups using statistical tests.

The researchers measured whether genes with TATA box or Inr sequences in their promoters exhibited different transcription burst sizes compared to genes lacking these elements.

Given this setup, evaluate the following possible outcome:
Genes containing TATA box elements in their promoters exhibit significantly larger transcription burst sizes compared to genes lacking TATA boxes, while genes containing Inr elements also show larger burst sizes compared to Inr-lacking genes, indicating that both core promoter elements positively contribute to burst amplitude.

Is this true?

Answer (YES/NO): YES